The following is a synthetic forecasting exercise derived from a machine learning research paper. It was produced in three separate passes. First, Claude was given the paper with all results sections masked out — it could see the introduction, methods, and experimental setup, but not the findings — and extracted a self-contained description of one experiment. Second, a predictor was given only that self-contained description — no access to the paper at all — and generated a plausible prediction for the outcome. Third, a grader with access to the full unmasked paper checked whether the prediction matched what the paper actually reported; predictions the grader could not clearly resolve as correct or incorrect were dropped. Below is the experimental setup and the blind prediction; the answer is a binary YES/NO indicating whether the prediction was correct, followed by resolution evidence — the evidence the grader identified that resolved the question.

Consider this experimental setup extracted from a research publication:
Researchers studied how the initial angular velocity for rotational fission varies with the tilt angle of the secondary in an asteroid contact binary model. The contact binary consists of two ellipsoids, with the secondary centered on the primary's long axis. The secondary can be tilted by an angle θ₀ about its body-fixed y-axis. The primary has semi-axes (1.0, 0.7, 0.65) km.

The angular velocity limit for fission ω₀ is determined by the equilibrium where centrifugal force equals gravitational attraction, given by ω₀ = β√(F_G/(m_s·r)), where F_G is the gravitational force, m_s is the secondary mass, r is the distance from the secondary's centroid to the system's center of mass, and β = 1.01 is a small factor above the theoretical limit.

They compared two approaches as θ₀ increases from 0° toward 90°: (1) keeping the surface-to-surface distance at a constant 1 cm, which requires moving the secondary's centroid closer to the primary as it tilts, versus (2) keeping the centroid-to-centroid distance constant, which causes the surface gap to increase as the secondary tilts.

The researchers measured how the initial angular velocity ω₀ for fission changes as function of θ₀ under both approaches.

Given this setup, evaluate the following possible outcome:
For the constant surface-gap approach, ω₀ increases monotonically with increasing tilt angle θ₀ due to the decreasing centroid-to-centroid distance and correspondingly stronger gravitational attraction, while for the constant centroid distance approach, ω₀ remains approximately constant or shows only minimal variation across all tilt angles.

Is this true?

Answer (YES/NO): YES